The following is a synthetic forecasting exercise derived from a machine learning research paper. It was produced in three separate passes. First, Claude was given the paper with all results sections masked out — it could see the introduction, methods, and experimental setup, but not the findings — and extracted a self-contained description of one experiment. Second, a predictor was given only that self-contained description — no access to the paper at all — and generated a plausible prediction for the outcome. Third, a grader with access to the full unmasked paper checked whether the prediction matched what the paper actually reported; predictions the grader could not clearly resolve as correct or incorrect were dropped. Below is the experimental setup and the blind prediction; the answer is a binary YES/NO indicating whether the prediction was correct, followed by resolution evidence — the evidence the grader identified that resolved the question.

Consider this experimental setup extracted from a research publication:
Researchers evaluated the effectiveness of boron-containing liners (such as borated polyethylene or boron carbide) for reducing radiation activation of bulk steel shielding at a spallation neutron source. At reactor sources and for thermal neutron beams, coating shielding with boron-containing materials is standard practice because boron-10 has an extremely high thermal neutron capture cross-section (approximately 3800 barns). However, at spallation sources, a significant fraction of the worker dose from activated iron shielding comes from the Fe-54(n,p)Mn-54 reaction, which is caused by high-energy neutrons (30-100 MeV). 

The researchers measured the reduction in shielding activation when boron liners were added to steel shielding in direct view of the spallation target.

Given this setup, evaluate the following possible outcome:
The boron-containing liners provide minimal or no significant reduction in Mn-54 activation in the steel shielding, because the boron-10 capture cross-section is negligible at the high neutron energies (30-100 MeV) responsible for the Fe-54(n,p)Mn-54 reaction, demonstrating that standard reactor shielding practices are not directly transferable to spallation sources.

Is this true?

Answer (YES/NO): YES